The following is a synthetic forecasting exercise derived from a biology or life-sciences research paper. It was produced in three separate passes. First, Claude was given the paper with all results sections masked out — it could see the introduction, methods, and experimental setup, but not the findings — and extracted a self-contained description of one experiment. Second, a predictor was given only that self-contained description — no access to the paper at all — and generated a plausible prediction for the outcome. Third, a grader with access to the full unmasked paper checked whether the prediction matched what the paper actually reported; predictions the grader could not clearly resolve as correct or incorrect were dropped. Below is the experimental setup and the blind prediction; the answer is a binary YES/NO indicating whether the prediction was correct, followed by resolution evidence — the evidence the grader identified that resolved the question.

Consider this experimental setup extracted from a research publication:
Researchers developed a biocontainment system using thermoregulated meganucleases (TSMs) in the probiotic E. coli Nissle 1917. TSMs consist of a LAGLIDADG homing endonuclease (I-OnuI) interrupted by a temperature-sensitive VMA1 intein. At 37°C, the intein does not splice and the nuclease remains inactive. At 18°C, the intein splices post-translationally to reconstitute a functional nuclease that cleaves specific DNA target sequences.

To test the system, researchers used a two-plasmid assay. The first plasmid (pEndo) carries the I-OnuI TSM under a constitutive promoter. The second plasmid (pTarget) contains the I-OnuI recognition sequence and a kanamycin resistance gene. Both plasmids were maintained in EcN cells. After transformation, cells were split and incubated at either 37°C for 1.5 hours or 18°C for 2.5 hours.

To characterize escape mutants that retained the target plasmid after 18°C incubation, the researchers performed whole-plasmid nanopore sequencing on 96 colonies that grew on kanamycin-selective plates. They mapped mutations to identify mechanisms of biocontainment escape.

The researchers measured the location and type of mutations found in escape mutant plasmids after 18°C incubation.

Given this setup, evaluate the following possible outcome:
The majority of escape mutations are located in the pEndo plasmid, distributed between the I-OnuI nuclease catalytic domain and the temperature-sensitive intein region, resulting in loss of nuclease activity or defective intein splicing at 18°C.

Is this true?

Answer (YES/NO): YES